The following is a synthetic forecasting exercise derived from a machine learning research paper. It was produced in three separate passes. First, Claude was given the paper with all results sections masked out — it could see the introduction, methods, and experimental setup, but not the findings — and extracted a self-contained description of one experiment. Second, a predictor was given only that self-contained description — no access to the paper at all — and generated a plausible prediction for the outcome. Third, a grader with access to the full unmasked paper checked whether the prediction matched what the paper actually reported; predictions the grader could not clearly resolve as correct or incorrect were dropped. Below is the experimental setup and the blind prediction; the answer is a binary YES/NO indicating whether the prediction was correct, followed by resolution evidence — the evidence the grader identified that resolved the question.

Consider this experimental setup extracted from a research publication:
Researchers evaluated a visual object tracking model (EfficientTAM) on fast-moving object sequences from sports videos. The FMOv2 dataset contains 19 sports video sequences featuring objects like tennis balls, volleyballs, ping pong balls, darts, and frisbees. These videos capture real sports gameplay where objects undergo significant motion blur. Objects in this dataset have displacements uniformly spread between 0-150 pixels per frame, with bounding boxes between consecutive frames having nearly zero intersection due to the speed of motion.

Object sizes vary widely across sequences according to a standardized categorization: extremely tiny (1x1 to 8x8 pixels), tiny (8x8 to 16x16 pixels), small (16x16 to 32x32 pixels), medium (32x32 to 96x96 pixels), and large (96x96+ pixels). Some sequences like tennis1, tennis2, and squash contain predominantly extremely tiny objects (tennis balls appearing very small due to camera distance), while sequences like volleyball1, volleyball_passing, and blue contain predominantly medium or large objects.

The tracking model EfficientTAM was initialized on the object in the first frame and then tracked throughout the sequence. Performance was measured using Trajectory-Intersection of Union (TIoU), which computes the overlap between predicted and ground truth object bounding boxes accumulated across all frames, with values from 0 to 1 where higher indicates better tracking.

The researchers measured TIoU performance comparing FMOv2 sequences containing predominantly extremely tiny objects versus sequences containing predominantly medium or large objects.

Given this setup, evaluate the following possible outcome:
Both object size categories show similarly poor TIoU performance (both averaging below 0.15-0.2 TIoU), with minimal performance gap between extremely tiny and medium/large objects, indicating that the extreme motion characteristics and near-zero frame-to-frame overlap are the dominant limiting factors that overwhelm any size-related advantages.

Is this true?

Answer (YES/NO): NO